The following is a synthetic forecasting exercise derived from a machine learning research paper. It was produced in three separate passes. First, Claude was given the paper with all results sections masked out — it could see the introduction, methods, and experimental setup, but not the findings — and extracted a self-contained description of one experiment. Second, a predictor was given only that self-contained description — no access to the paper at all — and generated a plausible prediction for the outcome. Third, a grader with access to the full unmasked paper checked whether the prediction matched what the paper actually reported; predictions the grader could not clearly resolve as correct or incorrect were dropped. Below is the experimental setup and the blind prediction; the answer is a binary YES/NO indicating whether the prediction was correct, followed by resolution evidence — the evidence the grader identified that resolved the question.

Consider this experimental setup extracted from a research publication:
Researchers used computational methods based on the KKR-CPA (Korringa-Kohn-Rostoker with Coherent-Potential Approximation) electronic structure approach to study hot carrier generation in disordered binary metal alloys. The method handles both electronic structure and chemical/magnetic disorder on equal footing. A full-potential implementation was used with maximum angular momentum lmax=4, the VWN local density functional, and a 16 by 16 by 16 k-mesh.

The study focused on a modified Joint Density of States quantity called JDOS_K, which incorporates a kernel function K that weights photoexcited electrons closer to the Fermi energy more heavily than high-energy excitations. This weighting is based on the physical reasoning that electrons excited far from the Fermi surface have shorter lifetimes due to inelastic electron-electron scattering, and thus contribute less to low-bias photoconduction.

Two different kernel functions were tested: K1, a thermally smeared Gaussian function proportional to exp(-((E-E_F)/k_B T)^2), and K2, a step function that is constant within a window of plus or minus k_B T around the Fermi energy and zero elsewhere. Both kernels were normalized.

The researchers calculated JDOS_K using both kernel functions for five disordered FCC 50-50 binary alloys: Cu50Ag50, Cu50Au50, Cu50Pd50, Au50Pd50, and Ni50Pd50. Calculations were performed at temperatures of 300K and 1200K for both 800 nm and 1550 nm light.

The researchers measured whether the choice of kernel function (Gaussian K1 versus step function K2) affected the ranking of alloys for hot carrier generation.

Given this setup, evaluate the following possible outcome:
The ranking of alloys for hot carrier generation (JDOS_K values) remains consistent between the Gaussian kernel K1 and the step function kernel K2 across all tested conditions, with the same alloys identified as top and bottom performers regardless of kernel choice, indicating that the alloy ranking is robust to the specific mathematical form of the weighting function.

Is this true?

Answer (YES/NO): YES